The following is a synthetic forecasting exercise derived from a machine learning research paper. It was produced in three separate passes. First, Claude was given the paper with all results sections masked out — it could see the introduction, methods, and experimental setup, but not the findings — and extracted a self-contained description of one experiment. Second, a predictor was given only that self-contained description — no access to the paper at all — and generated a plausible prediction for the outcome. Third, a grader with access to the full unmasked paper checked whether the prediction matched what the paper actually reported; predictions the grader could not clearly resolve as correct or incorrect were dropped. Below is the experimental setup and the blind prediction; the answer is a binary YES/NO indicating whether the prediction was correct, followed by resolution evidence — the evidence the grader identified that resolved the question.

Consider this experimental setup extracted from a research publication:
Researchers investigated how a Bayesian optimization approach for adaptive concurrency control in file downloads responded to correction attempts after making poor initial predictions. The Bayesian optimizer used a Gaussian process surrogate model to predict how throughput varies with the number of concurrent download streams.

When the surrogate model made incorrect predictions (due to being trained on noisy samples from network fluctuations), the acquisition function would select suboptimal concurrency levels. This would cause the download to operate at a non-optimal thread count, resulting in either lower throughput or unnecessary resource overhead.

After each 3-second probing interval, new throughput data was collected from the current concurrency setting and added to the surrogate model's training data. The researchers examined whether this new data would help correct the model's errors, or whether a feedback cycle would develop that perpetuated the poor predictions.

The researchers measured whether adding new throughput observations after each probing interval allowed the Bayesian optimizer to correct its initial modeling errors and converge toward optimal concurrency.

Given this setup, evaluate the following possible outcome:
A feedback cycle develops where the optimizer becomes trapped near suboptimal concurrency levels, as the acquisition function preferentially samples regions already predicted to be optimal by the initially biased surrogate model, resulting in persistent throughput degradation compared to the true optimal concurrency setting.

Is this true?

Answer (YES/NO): NO